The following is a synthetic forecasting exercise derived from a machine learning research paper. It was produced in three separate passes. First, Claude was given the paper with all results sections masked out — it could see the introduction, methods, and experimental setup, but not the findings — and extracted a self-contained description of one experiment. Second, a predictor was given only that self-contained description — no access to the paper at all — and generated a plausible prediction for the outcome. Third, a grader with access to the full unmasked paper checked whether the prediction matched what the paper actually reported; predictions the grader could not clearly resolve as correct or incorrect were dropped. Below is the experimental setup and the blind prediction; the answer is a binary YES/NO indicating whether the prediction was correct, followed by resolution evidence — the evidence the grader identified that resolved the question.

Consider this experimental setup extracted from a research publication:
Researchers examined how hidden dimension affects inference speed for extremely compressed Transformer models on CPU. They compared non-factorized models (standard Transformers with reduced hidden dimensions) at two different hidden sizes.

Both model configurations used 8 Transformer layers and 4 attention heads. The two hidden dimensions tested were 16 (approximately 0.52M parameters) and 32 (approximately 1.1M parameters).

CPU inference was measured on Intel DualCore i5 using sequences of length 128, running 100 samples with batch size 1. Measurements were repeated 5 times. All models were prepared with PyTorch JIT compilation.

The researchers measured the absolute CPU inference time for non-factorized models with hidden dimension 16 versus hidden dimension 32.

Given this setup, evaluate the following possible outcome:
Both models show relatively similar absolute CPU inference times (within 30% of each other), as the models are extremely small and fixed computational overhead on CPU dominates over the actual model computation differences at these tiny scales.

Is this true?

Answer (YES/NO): YES